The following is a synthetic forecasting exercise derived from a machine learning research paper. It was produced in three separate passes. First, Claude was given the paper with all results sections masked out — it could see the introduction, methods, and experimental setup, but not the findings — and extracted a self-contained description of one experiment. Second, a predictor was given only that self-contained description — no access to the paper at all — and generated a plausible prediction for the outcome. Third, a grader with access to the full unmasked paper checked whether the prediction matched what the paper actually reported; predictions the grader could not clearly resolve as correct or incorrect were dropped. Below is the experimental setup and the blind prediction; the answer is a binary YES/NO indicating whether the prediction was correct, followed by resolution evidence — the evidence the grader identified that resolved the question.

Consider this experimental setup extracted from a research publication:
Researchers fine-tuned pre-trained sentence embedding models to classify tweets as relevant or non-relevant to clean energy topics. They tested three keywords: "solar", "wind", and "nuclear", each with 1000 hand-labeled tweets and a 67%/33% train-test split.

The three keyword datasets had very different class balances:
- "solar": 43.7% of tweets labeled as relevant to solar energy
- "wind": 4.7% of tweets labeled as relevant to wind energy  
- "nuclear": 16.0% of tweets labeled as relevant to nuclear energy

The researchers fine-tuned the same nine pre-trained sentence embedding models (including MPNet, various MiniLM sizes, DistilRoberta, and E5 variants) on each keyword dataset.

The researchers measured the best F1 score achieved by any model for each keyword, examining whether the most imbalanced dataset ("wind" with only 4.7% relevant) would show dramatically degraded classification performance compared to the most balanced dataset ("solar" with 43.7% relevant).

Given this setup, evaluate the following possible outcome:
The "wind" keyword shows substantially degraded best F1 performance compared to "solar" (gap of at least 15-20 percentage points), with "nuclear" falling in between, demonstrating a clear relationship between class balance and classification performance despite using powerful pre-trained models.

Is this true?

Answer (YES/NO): NO